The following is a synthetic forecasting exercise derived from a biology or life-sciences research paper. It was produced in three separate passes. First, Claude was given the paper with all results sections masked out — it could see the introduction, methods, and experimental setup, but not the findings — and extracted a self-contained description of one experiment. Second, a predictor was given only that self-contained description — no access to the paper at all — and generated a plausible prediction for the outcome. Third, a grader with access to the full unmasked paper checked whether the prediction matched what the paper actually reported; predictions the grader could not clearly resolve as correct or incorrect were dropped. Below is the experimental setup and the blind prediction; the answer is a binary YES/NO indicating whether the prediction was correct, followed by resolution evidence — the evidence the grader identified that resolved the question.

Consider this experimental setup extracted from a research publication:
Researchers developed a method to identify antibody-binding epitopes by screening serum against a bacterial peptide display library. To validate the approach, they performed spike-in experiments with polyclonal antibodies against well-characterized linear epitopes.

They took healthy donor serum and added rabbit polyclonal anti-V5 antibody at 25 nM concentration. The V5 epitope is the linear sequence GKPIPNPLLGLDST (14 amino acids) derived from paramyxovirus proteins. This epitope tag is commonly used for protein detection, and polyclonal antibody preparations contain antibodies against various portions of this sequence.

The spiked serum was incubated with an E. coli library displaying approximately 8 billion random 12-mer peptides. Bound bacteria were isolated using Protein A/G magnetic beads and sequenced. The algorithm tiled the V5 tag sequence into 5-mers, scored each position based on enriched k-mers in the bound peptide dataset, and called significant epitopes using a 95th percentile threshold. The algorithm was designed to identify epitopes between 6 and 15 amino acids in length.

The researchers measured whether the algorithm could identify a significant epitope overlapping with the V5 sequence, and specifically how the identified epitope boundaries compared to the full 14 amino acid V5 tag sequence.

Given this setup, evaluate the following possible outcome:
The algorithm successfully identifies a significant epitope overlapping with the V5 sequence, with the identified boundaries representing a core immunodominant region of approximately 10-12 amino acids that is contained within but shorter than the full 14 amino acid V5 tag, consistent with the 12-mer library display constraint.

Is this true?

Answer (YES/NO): YES